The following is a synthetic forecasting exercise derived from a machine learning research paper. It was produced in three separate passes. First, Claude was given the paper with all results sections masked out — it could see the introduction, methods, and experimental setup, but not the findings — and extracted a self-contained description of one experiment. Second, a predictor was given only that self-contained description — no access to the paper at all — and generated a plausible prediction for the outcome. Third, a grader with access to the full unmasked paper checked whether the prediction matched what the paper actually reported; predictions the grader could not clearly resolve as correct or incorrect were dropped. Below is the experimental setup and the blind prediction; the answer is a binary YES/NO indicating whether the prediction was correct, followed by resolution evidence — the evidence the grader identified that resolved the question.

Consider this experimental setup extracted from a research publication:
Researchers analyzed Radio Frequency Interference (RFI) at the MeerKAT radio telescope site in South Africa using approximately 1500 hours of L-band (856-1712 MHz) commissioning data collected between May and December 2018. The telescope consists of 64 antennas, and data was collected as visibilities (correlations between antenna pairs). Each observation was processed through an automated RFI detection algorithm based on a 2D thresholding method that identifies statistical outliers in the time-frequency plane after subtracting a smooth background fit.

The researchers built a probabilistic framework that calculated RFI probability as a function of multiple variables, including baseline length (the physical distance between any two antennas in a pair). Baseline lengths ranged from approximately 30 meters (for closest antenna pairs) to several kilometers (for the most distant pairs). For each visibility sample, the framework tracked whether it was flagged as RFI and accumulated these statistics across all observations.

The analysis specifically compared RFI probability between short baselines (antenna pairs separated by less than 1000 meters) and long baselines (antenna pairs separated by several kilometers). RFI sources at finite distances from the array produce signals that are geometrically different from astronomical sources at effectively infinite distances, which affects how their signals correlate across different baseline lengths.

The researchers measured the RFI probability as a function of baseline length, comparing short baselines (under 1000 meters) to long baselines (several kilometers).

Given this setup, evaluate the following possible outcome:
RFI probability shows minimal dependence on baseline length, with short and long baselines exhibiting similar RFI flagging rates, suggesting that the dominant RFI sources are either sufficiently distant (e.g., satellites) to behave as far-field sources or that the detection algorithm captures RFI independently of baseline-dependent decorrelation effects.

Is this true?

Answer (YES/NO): NO